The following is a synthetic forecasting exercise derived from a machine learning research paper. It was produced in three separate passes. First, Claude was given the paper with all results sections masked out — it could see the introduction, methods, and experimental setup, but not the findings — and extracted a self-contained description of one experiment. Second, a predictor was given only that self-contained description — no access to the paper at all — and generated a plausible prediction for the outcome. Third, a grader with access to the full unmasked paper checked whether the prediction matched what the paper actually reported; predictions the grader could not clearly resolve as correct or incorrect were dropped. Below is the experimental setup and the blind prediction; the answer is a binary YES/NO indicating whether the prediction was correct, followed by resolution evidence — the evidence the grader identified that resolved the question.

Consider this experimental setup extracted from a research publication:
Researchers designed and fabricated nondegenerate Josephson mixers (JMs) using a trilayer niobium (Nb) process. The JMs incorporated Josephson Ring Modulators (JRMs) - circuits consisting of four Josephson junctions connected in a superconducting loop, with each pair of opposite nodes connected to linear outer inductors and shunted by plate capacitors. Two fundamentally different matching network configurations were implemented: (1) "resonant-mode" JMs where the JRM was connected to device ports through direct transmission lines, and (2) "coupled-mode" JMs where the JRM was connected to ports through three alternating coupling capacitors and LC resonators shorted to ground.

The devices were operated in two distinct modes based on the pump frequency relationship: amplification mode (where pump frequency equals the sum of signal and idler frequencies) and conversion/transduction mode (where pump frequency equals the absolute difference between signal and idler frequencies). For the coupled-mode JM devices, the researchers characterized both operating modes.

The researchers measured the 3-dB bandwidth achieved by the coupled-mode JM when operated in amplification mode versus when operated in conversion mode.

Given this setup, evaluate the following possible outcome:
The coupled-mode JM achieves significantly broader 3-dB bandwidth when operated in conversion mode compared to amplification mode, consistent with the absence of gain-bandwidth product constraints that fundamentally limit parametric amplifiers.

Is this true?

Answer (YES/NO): YES